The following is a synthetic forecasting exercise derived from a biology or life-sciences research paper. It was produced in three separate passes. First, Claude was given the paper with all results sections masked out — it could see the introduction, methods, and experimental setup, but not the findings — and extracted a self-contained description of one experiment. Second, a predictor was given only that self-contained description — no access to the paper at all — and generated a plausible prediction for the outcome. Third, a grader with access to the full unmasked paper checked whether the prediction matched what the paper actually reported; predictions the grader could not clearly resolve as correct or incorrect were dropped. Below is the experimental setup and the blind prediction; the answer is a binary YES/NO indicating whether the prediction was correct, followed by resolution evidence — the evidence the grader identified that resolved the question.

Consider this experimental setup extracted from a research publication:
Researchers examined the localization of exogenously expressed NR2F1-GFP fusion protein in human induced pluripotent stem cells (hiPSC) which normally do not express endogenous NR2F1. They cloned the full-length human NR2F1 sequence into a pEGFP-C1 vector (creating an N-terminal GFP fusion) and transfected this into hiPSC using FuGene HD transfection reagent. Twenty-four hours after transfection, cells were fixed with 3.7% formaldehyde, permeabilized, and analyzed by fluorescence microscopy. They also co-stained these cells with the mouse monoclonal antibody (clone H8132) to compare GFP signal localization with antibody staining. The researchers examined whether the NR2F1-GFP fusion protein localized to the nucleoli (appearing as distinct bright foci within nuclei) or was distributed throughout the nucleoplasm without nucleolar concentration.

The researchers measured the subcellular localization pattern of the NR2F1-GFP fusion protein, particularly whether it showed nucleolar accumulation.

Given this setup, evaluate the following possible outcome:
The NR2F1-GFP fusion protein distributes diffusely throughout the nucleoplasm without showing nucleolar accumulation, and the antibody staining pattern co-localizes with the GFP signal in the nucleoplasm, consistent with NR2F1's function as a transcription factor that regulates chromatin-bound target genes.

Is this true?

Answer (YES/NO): YES